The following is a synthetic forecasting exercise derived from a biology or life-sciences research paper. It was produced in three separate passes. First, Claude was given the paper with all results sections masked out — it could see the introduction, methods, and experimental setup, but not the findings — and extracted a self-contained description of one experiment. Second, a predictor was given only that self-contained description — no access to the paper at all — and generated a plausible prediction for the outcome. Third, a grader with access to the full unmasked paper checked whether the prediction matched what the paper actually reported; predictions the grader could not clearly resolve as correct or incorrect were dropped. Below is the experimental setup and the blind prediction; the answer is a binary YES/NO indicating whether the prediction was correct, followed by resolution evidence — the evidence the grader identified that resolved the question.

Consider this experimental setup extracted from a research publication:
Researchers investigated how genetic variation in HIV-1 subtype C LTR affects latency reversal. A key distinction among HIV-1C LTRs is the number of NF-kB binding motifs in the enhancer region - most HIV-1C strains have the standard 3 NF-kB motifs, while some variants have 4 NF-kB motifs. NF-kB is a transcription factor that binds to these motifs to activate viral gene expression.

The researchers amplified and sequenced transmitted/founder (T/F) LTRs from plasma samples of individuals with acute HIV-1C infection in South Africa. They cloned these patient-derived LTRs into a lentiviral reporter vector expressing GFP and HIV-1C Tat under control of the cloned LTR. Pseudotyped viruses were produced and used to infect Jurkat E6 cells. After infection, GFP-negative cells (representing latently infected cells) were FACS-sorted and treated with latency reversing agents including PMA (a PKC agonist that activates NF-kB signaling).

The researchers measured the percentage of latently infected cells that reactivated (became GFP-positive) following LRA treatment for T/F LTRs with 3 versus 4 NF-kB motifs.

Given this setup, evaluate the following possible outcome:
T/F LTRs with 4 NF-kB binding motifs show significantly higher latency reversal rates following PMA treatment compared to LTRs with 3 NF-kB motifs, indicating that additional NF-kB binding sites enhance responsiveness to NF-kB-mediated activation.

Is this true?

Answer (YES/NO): NO